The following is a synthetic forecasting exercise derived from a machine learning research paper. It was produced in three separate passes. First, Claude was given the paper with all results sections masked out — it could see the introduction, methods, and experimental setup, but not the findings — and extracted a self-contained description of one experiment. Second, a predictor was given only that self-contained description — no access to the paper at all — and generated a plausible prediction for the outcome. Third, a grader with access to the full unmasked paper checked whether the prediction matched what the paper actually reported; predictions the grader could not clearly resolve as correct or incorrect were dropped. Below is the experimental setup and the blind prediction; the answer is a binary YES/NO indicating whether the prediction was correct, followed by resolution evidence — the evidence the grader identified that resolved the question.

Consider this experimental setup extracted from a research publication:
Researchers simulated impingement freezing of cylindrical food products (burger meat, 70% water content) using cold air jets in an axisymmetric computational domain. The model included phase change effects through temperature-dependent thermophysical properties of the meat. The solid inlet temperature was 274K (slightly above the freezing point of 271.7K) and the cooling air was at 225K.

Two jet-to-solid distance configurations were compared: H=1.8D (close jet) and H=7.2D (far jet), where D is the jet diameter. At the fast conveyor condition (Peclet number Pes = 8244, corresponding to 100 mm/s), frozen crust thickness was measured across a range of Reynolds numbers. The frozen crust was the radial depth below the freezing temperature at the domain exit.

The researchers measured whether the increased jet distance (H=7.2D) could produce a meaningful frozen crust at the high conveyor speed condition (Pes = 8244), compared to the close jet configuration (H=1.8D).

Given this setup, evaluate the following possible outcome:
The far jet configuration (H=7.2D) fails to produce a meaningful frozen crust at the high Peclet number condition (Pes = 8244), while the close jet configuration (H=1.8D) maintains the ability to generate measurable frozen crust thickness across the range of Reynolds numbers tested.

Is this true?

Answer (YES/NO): NO